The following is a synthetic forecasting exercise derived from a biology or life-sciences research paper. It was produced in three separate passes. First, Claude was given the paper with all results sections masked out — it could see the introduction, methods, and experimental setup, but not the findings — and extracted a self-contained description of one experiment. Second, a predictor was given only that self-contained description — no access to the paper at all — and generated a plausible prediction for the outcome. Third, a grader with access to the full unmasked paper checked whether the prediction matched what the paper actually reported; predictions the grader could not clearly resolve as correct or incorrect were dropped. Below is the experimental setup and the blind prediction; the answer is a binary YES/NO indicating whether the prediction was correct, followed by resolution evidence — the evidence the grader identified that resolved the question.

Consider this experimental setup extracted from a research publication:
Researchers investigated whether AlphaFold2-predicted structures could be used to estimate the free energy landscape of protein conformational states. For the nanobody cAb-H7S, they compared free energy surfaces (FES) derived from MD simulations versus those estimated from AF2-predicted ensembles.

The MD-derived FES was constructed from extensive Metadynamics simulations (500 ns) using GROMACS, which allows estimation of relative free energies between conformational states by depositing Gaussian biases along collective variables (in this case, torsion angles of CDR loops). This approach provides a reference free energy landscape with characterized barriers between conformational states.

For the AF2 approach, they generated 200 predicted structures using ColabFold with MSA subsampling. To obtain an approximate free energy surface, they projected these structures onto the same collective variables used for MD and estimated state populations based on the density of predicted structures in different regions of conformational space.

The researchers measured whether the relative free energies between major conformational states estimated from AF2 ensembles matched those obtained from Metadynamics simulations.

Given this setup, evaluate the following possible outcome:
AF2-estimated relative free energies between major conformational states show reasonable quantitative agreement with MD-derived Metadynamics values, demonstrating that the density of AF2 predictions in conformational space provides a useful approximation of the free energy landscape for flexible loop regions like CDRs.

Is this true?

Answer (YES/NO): NO